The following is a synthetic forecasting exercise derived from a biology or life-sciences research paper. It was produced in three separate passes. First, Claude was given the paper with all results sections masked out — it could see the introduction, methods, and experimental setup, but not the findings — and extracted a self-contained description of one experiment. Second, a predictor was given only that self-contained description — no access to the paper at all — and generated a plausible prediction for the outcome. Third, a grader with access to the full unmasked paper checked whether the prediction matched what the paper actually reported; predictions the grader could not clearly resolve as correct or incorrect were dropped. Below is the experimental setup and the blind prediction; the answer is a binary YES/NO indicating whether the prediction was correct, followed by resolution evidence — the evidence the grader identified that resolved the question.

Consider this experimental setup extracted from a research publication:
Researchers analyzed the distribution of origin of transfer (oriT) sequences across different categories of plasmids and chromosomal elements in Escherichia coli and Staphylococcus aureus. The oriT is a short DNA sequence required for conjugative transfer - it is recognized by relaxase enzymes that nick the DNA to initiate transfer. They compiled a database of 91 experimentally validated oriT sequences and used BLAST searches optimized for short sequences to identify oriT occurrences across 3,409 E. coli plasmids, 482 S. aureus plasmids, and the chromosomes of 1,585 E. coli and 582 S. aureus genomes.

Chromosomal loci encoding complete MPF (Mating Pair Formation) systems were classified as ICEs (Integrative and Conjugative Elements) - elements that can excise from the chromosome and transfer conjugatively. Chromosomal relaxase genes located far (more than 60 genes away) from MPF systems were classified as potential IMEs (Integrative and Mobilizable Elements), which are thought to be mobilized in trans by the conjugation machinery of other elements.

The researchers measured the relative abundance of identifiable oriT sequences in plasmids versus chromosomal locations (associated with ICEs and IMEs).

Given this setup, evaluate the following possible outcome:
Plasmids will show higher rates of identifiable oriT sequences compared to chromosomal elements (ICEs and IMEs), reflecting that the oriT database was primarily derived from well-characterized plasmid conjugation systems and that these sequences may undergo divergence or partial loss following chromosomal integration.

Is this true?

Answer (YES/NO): YES